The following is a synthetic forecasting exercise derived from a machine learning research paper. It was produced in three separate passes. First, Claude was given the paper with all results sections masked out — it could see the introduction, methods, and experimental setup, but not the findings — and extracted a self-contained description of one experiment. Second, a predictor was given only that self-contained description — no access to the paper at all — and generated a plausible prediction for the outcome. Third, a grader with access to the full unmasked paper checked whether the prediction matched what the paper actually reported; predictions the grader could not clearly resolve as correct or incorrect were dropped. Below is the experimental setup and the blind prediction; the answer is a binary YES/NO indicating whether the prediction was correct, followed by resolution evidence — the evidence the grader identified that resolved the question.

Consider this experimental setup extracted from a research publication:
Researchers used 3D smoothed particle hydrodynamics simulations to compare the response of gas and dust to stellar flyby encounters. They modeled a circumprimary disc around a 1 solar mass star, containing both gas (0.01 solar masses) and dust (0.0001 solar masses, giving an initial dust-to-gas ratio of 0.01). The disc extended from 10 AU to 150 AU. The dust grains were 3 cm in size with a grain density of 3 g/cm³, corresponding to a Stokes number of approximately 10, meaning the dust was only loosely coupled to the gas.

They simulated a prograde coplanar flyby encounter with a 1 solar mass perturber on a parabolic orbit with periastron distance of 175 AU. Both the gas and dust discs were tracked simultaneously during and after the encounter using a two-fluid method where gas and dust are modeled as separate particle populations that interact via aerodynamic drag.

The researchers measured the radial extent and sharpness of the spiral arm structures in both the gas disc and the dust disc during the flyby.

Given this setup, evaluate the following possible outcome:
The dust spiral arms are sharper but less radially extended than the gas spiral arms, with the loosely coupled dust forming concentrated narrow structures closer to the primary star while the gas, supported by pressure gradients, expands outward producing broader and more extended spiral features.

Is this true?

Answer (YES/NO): YES